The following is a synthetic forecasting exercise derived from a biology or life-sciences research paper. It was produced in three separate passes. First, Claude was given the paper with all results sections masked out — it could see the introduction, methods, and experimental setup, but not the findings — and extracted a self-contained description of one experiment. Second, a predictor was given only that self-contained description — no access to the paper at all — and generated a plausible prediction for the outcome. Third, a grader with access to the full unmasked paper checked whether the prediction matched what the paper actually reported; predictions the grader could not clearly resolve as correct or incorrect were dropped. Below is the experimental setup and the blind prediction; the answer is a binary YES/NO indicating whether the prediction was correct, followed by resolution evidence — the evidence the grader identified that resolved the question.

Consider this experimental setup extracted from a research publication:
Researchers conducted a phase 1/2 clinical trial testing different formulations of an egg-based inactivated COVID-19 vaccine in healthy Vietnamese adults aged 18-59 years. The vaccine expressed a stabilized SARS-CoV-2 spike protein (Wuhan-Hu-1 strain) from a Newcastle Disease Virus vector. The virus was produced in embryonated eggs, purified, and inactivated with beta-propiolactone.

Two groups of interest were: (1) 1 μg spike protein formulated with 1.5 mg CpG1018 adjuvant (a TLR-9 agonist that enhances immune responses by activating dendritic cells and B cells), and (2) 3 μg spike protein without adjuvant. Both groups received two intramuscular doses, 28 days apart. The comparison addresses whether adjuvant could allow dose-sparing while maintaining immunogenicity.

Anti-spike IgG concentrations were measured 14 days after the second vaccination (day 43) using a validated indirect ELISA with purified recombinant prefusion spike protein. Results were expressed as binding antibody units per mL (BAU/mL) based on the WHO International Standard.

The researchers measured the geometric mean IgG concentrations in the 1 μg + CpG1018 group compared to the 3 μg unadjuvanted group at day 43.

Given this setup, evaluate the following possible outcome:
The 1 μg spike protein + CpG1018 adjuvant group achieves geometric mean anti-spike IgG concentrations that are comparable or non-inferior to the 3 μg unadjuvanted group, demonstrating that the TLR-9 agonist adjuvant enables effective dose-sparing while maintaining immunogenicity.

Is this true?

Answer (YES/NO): YES